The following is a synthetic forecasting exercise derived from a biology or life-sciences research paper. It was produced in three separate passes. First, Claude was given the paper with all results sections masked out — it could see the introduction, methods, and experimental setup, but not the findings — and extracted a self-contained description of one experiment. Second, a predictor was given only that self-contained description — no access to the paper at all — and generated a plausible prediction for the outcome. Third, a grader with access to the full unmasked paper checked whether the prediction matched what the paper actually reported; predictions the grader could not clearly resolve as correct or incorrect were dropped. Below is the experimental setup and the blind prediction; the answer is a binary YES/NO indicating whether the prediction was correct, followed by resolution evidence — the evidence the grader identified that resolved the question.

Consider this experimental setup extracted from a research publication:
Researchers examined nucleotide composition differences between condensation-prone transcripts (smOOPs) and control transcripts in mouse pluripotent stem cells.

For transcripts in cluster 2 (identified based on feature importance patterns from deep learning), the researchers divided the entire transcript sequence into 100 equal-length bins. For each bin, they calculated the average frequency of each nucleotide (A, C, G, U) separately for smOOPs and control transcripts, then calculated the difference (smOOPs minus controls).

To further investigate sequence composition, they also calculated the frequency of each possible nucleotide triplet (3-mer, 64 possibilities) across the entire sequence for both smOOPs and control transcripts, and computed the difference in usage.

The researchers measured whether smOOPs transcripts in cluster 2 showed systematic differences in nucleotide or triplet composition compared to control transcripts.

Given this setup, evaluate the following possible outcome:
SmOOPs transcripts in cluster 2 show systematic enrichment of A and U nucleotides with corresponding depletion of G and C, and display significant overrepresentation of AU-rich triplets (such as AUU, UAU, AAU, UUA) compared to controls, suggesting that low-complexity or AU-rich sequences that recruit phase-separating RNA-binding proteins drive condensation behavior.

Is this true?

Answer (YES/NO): YES